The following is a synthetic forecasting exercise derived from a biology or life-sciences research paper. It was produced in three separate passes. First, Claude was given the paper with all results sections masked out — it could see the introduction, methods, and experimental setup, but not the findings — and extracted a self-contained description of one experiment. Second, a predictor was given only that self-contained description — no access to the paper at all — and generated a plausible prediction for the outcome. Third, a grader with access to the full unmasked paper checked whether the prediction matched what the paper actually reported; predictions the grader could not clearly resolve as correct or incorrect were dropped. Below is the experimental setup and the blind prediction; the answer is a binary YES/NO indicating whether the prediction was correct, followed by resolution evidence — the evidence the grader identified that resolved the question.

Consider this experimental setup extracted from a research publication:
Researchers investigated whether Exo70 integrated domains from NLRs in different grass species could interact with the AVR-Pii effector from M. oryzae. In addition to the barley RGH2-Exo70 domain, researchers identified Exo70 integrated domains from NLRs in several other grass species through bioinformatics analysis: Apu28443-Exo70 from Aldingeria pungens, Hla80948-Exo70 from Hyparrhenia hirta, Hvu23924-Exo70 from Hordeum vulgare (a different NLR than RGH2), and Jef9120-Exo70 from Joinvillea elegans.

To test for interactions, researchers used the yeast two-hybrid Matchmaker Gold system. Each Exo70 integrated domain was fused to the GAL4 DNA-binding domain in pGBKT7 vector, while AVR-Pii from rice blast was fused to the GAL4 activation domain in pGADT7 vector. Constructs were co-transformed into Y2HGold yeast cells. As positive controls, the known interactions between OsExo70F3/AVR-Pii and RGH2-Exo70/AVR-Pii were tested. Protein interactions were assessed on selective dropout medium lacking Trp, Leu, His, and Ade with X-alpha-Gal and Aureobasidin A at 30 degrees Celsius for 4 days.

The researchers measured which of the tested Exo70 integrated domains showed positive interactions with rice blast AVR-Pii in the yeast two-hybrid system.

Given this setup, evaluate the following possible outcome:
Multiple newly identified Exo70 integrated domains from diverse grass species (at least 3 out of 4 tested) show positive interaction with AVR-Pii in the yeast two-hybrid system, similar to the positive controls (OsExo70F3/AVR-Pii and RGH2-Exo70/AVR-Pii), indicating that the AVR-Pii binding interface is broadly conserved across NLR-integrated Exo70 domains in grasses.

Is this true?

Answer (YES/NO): NO